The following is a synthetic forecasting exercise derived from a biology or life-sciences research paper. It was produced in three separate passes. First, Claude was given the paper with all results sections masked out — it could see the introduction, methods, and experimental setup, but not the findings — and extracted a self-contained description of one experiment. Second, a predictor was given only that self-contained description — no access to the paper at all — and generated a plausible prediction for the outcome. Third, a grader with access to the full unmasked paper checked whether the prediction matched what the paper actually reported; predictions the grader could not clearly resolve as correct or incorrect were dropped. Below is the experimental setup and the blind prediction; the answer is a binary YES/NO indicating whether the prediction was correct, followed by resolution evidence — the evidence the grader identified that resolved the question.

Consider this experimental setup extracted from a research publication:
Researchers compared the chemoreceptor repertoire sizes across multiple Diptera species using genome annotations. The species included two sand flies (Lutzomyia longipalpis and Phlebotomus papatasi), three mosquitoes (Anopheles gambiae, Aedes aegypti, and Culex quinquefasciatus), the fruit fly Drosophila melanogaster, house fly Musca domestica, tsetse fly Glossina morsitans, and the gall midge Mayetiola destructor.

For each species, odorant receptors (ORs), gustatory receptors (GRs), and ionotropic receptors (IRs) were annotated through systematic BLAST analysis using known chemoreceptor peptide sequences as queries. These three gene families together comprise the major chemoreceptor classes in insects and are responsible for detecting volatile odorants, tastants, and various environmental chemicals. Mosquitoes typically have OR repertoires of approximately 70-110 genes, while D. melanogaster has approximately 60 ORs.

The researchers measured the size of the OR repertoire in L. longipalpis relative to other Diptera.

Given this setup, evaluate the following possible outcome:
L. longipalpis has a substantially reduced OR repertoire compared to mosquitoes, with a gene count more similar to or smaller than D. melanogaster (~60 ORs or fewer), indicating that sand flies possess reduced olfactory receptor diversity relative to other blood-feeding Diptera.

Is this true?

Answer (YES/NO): NO